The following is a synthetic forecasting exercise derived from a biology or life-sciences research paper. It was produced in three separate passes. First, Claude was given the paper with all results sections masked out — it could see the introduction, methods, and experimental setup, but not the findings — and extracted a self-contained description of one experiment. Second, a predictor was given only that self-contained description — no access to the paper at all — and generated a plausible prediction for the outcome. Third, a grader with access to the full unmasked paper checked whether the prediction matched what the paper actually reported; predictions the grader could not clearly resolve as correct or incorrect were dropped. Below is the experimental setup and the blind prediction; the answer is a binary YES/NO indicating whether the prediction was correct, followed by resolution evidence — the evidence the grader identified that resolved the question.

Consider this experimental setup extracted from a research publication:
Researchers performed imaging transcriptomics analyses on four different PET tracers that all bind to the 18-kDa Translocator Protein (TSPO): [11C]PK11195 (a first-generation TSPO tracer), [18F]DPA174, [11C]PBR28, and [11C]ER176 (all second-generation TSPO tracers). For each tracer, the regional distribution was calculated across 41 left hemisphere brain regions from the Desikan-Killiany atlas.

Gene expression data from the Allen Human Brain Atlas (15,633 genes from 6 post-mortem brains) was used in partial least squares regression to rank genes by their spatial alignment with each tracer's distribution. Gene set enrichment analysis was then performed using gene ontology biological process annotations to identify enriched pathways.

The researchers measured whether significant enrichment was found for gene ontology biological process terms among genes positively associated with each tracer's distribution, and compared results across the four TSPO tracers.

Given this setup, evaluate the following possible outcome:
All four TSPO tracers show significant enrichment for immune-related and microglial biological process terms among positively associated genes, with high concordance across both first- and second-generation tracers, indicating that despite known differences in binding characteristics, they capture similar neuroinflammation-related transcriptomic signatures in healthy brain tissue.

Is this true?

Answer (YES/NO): NO